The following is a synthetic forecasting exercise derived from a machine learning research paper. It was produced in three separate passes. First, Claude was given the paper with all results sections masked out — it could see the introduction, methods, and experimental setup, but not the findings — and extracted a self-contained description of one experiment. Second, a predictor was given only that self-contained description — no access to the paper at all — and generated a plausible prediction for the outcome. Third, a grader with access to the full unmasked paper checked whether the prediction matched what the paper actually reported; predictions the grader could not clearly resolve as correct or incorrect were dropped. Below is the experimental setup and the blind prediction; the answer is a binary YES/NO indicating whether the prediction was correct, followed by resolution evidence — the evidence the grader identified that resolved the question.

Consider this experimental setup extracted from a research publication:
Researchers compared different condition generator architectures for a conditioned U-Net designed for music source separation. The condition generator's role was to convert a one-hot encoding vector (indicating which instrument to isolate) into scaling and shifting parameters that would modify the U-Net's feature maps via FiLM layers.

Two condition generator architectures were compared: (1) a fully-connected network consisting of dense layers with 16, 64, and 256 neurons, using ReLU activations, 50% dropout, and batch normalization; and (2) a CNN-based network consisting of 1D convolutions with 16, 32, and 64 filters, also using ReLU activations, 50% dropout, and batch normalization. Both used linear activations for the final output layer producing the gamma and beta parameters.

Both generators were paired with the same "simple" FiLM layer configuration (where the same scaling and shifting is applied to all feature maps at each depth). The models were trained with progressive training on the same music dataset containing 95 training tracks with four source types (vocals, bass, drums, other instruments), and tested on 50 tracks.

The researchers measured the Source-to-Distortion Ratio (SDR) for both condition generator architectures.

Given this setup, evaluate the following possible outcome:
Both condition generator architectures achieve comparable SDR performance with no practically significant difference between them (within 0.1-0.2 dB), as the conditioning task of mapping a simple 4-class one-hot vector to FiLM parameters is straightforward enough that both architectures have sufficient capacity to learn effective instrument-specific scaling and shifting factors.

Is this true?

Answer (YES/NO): YES